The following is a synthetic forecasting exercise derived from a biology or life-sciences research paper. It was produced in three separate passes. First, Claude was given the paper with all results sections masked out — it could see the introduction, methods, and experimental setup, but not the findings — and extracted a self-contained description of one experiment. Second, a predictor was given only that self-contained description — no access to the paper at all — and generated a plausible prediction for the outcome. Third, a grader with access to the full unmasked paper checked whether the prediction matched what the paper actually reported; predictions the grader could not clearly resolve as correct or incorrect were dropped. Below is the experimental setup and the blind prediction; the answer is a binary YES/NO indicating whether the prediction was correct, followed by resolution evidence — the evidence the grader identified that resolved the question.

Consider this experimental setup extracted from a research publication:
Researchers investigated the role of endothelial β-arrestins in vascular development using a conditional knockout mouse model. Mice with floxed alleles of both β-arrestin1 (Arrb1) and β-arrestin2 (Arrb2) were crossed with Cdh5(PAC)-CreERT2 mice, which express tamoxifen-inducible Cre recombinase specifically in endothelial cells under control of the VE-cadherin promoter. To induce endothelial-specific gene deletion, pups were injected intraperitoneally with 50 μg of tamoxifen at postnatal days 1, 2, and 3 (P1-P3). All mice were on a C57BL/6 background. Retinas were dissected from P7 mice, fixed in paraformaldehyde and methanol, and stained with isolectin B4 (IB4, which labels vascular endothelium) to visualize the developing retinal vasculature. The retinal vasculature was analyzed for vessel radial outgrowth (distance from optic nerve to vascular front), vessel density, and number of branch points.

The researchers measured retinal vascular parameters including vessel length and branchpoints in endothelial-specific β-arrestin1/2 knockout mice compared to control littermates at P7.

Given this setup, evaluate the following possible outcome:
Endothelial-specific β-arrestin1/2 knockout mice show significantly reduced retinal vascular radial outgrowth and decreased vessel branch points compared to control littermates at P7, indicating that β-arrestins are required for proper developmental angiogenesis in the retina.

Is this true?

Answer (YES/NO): YES